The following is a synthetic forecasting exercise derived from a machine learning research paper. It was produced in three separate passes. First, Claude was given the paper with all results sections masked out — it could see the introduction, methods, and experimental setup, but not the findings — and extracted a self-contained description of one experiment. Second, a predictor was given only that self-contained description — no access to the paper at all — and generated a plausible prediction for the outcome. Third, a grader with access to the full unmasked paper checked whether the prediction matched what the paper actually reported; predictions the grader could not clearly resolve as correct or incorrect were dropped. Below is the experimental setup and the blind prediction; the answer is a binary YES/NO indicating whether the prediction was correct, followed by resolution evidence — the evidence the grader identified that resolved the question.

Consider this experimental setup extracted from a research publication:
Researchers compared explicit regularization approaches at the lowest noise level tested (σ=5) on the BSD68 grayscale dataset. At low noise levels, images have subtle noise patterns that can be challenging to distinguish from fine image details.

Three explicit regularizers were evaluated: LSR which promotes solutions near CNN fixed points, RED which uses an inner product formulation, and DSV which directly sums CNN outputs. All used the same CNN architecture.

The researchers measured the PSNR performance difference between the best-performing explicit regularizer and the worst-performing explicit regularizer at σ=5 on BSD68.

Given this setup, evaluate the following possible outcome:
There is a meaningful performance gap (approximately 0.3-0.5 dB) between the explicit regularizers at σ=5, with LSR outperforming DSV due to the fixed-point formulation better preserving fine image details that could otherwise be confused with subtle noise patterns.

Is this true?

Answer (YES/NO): YES